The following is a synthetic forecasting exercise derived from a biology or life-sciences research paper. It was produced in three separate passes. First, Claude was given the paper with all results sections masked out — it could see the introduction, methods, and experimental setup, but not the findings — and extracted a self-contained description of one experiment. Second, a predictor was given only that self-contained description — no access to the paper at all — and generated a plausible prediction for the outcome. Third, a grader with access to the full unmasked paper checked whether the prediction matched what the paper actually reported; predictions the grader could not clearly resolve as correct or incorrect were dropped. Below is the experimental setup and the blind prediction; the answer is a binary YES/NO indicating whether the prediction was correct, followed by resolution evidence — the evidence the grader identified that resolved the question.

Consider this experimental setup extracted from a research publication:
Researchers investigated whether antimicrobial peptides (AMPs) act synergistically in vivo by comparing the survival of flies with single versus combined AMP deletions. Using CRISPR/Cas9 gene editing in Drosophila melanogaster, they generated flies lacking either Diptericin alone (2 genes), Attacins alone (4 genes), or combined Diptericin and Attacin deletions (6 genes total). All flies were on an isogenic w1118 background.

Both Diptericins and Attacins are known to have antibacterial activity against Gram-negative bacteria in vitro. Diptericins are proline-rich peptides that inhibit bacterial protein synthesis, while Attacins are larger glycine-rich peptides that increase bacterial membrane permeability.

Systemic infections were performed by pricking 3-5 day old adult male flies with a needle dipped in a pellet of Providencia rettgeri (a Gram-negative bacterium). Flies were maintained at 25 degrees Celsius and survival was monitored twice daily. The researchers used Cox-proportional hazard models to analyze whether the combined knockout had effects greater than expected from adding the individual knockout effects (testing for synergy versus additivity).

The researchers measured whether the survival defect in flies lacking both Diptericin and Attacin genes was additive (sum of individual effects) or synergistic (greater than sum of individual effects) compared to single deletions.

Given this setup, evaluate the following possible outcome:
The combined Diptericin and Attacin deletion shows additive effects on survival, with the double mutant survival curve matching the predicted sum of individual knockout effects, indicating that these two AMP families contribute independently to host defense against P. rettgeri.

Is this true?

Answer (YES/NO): NO